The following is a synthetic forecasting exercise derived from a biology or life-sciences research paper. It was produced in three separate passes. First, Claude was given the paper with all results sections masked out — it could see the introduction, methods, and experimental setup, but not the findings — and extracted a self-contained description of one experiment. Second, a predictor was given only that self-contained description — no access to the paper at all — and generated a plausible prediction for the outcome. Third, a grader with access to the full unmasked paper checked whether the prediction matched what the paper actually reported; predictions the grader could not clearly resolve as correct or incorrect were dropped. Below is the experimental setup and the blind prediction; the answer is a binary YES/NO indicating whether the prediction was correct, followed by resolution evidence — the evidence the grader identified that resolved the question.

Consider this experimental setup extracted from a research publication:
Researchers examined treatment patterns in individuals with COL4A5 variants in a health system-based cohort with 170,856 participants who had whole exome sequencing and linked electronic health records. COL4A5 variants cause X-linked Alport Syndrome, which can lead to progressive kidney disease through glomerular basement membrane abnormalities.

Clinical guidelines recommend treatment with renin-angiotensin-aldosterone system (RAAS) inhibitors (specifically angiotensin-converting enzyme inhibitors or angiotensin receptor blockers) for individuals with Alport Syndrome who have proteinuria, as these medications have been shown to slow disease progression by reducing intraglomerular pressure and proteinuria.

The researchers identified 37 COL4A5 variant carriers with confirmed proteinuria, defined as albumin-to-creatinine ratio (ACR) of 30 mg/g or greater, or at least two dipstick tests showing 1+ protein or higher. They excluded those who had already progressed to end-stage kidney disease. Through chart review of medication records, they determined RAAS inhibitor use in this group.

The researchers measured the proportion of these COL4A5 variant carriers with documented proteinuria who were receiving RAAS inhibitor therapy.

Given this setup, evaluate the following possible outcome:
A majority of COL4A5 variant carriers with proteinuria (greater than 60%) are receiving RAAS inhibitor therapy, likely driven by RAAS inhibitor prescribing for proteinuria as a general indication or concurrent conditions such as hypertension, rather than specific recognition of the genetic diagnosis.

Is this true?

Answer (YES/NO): NO